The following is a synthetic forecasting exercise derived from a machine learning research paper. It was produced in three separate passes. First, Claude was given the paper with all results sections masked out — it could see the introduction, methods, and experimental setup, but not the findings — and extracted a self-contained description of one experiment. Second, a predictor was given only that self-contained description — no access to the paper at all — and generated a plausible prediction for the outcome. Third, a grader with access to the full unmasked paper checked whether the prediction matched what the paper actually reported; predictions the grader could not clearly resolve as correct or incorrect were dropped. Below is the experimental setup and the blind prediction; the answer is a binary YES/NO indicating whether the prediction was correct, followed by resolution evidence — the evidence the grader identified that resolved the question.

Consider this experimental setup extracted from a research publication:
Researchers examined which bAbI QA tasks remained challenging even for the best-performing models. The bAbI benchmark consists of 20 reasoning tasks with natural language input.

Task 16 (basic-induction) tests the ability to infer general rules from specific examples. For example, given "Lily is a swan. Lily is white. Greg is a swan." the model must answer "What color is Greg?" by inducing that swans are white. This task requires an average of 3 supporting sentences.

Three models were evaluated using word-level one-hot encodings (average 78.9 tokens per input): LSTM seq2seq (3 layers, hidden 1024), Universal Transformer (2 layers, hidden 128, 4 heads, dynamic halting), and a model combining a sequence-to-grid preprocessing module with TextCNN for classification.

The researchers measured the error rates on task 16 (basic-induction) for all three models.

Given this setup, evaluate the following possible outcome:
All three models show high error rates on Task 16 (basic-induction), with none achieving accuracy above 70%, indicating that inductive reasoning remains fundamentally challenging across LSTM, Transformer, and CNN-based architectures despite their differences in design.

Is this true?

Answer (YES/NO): YES